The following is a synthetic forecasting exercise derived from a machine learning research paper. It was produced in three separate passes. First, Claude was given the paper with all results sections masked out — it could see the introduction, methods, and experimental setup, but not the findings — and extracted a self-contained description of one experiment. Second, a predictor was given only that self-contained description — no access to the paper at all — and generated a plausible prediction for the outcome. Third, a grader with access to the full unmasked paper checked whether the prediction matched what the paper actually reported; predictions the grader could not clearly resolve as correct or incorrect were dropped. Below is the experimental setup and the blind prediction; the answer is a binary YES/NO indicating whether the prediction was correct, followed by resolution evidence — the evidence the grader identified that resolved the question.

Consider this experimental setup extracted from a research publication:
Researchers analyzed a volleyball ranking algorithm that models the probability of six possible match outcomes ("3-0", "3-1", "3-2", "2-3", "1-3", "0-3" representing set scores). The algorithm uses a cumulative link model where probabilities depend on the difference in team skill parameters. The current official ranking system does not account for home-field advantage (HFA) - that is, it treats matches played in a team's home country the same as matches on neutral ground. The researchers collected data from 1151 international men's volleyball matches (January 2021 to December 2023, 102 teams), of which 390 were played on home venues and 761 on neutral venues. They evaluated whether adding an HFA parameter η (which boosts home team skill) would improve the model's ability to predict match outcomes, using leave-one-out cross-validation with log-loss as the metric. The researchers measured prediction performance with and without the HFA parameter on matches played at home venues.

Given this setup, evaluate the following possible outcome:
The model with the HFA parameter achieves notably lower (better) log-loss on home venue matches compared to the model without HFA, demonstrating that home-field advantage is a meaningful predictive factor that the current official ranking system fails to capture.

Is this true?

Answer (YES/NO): NO